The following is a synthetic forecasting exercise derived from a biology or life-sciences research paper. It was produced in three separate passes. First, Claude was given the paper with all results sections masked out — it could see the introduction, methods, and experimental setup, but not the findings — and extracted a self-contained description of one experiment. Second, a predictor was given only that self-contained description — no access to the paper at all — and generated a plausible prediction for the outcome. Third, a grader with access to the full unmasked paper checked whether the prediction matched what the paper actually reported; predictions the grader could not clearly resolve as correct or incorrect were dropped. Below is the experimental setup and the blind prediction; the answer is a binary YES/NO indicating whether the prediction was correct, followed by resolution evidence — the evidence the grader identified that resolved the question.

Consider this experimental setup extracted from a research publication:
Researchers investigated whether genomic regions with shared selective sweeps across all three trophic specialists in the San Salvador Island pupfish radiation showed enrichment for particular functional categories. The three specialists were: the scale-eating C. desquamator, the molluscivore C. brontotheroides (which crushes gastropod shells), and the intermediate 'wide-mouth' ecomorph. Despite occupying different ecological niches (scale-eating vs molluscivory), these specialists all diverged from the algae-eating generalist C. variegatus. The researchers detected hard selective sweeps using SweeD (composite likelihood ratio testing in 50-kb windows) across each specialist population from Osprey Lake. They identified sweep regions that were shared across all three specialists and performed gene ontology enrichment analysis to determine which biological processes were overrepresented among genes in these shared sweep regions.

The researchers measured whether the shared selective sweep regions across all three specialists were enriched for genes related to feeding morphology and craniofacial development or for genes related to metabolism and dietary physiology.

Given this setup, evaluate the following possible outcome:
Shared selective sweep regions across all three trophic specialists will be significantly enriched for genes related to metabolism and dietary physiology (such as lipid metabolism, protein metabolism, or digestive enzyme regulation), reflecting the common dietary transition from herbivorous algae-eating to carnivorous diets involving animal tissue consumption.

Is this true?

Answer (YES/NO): YES